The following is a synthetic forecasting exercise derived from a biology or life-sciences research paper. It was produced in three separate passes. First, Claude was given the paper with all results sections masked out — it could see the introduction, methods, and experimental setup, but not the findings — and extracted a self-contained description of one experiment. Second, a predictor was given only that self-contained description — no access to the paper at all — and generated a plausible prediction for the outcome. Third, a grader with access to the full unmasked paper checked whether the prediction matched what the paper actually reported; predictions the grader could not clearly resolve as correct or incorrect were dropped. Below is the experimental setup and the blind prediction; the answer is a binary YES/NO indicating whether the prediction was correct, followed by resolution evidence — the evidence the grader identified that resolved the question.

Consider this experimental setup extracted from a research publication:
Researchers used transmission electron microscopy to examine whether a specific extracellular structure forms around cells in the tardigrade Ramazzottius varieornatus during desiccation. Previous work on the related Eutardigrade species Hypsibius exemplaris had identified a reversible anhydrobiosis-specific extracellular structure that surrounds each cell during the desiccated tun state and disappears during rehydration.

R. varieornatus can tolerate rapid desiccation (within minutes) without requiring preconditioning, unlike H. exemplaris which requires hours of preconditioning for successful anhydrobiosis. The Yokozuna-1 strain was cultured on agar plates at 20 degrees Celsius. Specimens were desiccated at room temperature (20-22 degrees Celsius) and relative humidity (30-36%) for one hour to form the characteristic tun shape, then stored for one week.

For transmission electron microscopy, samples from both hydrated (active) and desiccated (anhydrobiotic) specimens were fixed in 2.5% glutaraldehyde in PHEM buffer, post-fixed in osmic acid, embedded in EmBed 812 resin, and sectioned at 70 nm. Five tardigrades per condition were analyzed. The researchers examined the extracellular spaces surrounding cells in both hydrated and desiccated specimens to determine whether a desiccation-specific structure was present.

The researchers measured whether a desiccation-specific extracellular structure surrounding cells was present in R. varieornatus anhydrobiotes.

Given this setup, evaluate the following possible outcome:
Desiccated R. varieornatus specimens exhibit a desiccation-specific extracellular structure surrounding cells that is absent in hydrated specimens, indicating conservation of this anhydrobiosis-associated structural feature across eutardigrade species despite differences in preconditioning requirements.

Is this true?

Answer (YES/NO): NO